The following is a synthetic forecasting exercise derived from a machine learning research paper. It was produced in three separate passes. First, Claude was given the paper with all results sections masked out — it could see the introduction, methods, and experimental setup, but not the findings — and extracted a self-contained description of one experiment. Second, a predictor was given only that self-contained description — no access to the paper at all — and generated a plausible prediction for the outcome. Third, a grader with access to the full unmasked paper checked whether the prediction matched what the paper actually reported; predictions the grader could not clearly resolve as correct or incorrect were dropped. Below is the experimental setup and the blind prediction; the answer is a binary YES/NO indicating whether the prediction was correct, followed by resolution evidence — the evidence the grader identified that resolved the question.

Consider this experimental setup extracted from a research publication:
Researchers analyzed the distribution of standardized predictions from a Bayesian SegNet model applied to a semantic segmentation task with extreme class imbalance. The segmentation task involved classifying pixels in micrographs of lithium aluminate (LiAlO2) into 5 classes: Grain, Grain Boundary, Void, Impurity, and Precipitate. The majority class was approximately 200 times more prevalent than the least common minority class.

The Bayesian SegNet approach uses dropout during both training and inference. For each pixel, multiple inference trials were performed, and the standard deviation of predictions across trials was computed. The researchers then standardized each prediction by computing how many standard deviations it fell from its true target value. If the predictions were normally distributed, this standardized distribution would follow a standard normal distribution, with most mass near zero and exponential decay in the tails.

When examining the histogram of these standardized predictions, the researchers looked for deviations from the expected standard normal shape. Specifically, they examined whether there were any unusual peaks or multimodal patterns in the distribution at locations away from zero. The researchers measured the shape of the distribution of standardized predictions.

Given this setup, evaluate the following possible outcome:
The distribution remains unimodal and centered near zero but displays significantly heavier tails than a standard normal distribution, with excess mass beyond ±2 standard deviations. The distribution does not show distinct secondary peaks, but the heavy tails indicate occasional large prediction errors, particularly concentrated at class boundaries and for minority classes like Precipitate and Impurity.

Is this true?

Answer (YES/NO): NO